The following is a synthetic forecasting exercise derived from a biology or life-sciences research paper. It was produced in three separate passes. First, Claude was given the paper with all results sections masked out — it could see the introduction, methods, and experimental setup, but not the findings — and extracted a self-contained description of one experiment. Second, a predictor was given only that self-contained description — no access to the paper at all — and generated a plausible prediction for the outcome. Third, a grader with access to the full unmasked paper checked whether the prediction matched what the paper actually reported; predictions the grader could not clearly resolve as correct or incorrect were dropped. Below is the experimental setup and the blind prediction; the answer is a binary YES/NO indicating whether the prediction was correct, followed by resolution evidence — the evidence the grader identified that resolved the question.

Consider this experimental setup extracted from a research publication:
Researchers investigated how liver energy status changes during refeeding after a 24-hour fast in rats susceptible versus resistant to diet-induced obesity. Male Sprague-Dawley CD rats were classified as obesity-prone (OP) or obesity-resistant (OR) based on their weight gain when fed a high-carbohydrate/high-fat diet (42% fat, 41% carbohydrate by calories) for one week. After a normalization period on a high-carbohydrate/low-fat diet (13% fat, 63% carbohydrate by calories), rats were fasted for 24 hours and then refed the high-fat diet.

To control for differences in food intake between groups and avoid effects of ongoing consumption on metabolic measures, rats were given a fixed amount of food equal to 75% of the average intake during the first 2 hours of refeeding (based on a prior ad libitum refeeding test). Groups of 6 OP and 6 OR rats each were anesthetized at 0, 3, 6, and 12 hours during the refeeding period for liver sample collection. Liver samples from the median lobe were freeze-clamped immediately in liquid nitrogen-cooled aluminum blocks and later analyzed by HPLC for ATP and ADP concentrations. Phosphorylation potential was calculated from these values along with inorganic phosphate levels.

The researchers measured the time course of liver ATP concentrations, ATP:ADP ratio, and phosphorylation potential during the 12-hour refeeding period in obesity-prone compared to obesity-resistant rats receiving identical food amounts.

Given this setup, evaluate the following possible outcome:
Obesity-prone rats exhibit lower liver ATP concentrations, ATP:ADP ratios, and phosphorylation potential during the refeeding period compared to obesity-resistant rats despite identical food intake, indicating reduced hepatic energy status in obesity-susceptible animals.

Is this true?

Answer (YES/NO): YES